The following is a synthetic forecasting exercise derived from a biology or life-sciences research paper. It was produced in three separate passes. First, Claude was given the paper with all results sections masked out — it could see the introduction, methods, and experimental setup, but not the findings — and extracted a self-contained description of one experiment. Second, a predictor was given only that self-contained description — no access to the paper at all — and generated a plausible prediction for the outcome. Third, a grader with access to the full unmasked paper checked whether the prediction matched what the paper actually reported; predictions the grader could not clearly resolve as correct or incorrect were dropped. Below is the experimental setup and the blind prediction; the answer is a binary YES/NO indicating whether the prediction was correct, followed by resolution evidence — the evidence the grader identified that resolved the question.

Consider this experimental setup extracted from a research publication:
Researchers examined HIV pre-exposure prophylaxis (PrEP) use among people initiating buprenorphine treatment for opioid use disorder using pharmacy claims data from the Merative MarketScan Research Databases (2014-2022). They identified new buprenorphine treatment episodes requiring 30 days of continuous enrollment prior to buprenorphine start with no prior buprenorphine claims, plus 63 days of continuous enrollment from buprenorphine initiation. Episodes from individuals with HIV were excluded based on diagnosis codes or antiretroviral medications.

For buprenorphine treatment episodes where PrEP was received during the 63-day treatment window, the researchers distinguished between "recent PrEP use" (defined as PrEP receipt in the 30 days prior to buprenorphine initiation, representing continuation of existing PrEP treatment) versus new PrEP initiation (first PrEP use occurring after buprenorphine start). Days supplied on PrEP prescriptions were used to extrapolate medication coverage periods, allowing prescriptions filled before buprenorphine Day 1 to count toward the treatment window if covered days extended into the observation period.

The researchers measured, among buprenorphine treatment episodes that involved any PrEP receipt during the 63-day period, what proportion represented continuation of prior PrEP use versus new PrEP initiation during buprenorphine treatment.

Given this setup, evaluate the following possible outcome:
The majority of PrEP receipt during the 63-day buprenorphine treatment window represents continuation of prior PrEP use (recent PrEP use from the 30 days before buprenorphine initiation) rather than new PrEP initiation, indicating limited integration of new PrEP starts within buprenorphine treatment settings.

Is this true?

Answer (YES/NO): YES